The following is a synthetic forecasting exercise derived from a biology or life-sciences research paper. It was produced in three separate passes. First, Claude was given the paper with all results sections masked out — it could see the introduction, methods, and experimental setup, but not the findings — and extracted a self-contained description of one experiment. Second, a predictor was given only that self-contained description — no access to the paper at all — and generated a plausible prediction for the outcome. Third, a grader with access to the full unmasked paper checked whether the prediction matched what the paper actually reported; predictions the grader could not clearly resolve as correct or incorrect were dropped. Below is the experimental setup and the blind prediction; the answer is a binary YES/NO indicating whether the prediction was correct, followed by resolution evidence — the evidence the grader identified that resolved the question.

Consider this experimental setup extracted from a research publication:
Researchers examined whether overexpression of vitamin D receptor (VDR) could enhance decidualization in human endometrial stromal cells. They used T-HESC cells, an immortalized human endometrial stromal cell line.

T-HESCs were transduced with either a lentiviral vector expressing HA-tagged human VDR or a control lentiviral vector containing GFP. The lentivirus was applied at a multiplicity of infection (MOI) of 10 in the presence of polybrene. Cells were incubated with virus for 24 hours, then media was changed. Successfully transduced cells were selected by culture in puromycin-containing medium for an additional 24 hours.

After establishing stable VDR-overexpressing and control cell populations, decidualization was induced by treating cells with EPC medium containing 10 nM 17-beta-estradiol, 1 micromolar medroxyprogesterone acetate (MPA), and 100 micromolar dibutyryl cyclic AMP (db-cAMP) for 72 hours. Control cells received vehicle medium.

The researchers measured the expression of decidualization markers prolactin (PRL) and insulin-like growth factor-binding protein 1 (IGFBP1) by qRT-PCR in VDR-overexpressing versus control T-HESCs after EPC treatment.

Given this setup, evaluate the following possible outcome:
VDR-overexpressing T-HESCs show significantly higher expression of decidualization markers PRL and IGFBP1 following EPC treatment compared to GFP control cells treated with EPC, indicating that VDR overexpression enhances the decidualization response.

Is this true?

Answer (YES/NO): NO